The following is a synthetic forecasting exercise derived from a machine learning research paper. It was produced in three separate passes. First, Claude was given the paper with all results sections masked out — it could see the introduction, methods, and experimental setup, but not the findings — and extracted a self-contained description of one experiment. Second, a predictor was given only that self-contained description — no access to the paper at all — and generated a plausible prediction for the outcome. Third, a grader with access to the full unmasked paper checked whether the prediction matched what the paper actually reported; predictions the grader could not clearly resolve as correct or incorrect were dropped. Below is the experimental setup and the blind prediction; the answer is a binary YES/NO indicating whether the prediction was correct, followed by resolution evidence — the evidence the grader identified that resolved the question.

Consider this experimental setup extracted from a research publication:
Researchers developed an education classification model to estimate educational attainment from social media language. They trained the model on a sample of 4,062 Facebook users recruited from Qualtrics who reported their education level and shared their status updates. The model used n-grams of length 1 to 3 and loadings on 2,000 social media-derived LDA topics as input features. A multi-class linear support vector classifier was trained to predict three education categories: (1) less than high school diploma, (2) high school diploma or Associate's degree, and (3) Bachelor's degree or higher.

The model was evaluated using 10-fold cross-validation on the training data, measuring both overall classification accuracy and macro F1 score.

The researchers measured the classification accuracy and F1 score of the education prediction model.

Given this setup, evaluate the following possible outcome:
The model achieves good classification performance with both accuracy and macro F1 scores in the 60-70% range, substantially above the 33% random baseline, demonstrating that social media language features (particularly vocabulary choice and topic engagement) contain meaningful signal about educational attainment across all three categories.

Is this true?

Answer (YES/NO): NO